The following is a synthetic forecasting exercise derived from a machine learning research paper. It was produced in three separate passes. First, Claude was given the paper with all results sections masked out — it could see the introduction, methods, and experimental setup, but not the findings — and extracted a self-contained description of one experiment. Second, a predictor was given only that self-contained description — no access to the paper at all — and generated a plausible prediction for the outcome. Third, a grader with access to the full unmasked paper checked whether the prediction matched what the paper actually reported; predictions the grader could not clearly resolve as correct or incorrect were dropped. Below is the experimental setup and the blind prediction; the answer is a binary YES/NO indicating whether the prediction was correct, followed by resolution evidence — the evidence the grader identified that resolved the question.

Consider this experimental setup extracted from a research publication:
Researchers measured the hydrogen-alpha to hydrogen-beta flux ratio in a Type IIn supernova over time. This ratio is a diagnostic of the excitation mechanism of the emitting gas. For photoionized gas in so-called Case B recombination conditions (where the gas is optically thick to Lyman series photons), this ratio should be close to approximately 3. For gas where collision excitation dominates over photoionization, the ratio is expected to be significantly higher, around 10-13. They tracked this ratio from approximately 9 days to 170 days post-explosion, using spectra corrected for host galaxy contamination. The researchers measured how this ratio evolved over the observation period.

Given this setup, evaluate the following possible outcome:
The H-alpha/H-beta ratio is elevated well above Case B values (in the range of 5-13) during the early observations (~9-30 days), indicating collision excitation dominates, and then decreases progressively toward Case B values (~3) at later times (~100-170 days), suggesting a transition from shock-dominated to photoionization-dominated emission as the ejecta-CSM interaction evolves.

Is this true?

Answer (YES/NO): NO